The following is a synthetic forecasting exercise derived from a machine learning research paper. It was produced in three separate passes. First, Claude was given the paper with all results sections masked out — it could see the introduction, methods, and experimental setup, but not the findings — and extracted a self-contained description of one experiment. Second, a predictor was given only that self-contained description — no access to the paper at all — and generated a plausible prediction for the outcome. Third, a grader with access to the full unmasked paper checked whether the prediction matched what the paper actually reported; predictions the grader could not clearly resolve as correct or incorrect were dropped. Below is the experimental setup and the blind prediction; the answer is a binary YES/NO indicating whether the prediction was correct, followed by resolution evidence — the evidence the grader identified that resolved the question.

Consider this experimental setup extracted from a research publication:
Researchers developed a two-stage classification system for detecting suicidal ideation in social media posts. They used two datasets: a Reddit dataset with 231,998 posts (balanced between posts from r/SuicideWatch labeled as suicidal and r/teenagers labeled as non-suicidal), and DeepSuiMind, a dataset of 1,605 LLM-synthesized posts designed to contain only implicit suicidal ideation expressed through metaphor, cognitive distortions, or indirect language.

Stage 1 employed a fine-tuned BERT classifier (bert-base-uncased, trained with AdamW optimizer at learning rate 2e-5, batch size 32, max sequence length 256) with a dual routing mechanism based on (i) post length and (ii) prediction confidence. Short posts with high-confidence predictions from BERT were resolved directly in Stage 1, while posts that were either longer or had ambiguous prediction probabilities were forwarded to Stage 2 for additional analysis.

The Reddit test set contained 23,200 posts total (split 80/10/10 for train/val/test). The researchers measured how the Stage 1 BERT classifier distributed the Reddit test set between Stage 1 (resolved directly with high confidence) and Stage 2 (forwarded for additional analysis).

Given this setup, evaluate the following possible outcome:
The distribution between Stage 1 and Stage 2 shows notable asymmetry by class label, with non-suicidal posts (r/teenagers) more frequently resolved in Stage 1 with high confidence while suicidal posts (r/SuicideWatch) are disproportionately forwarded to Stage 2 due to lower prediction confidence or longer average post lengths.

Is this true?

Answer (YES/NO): YES